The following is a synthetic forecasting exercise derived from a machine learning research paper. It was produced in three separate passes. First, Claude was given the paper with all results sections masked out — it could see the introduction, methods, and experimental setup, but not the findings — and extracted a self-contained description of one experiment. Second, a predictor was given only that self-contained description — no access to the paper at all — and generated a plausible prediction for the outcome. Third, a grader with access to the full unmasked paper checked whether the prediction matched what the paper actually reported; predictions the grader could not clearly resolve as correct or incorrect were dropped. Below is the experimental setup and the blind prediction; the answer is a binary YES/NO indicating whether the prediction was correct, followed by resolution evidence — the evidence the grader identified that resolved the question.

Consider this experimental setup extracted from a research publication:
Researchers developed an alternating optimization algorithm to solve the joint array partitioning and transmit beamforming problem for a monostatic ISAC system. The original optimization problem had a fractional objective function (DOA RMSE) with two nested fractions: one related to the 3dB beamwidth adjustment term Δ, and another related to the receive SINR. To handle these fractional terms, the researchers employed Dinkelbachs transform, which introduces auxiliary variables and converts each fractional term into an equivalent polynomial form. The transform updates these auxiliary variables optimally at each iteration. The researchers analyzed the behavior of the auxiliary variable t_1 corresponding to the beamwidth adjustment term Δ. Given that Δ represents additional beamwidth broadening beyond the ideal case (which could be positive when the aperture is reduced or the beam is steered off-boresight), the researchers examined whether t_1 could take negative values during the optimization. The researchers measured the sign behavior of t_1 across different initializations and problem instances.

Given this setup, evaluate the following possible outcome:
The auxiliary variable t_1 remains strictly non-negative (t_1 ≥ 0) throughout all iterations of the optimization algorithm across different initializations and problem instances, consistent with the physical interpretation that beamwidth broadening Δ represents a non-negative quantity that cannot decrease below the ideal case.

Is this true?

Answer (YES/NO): NO